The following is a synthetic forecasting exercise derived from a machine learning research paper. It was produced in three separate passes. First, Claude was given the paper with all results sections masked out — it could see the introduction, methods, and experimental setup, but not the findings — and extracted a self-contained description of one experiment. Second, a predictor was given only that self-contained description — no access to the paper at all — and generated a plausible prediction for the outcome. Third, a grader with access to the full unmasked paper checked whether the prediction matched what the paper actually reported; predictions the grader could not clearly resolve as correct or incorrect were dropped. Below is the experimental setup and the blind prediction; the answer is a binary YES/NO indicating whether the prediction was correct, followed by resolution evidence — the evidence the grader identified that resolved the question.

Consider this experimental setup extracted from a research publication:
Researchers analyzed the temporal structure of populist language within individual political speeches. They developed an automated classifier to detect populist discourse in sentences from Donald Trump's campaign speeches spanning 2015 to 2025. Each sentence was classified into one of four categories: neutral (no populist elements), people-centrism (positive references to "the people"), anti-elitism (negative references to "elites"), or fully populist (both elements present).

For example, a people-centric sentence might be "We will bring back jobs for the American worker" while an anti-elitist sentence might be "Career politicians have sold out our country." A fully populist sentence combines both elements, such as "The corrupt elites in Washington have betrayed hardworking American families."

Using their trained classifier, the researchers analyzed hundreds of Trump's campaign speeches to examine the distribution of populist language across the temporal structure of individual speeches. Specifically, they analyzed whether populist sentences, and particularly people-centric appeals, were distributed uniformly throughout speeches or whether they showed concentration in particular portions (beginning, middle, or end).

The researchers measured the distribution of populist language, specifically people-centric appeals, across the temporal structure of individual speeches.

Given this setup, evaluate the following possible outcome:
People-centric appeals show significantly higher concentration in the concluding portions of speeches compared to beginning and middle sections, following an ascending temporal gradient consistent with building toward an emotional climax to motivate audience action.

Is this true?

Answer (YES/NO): NO